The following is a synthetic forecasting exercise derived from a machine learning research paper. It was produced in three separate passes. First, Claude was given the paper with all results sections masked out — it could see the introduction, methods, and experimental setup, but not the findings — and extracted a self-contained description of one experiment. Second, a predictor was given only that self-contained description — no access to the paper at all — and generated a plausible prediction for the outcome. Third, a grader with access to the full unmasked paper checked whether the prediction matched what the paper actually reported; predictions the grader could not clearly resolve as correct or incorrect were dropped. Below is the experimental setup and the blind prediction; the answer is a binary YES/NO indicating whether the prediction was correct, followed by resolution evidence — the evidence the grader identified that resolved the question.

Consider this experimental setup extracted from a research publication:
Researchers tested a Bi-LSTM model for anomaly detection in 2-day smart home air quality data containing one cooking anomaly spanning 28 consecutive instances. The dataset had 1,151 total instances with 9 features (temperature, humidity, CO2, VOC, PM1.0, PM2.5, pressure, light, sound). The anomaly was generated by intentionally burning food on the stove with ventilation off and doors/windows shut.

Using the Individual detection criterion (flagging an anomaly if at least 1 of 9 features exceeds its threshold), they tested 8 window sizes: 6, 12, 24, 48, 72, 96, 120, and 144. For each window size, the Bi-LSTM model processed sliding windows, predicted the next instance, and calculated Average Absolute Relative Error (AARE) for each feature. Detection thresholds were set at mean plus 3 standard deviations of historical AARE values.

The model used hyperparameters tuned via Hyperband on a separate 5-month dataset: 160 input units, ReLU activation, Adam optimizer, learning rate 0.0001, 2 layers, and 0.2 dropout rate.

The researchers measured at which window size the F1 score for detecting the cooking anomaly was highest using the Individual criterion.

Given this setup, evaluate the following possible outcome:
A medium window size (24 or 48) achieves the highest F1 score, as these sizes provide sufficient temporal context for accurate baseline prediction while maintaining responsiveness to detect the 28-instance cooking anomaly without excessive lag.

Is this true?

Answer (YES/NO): YES